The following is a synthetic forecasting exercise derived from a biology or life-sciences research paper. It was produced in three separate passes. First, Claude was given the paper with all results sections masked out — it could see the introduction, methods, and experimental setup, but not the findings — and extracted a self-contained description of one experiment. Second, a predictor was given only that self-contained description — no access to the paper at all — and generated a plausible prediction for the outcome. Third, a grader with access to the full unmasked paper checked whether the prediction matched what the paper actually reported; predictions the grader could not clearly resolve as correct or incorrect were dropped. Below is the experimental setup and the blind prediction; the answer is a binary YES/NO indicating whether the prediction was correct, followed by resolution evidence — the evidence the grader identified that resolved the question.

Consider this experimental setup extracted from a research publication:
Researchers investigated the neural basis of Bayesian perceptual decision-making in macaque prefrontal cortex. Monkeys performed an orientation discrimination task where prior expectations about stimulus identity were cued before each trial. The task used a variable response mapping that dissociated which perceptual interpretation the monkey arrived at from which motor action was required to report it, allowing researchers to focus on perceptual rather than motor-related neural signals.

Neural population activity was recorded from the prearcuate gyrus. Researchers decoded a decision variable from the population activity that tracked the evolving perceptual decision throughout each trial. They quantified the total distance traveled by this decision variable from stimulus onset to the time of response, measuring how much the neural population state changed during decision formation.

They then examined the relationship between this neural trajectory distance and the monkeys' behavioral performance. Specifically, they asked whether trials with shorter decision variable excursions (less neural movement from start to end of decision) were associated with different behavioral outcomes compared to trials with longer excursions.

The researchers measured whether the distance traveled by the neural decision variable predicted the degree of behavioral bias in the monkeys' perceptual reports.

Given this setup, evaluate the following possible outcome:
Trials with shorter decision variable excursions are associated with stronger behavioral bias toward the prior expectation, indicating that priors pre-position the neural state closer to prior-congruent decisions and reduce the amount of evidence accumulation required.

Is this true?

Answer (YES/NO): YES